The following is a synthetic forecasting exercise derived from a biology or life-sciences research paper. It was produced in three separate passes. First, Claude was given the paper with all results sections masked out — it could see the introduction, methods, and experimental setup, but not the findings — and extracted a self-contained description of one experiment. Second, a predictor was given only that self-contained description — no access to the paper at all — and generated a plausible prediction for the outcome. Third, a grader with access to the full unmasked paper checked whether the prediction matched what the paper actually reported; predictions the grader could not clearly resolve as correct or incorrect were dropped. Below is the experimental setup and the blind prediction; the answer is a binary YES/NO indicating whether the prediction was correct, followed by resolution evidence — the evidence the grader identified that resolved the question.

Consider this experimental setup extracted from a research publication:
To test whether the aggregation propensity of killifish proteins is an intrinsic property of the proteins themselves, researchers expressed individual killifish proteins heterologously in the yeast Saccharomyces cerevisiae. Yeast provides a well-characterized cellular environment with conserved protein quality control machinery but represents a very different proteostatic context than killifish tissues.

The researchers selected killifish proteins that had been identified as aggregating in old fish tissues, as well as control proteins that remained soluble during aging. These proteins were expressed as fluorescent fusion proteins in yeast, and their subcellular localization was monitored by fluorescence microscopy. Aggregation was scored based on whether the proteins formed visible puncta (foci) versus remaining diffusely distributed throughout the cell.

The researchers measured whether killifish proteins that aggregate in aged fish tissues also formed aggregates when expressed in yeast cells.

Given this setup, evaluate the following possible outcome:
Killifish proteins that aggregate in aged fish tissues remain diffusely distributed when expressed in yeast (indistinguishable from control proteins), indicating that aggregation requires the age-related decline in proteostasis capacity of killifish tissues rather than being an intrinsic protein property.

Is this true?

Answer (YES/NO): NO